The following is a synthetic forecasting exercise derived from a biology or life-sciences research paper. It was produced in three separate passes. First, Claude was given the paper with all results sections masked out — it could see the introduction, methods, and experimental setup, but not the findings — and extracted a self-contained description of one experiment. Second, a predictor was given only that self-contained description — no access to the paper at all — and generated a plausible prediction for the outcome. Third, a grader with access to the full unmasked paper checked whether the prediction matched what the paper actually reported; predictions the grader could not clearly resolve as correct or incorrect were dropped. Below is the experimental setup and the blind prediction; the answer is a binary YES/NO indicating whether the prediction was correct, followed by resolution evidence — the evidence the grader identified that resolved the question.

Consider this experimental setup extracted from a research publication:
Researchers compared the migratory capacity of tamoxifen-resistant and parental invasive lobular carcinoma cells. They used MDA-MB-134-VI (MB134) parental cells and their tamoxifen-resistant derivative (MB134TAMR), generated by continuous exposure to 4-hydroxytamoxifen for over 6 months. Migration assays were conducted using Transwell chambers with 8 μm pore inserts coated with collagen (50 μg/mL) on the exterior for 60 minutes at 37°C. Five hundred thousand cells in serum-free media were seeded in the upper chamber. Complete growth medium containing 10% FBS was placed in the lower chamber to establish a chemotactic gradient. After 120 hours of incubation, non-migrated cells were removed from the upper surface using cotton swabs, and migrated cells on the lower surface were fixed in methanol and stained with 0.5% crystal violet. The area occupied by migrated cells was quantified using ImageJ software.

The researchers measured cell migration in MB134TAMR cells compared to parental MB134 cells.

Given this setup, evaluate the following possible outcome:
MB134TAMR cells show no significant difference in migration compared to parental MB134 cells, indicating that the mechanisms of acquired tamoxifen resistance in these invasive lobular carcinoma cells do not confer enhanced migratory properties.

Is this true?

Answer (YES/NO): NO